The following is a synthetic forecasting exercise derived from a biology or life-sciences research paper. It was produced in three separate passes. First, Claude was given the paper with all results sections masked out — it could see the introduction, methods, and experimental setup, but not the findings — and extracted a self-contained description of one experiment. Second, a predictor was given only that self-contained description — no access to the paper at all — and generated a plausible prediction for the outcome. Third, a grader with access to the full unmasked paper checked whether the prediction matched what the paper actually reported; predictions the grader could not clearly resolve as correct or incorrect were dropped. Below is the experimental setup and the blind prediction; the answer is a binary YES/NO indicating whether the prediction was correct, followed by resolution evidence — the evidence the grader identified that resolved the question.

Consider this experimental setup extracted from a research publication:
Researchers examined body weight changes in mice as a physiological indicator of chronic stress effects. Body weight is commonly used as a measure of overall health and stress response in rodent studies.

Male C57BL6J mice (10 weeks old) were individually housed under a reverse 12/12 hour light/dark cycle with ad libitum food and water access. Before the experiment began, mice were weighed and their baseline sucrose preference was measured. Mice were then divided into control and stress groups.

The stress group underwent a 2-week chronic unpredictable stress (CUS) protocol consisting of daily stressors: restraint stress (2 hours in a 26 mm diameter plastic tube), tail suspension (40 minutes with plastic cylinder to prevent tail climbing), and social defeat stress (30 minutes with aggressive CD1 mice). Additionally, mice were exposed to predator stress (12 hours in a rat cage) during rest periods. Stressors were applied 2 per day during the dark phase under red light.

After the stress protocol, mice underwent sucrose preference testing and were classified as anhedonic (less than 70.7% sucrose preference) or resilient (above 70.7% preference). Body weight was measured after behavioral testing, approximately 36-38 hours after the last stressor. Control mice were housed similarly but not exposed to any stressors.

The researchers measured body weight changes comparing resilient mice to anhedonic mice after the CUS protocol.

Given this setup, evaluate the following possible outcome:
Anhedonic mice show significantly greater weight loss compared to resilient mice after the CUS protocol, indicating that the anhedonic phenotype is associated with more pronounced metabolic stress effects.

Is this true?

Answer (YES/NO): NO